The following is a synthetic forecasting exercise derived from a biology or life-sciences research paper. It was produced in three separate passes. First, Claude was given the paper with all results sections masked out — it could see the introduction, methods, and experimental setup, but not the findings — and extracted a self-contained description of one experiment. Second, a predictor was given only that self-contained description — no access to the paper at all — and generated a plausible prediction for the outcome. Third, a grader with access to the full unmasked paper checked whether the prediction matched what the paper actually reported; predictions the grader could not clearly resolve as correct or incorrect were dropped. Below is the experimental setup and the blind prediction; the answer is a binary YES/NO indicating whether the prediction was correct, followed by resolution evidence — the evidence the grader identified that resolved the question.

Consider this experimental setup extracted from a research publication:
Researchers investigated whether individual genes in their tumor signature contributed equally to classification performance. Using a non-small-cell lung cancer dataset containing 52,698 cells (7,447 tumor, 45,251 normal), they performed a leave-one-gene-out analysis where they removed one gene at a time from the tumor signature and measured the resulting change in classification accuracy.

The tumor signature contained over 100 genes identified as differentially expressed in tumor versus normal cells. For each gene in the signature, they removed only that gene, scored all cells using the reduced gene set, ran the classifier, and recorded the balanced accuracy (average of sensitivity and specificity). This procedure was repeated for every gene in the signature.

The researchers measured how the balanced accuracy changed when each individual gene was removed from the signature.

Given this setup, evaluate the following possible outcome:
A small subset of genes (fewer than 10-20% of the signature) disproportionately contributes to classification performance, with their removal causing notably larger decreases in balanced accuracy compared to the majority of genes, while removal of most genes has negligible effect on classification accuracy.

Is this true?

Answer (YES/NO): YES